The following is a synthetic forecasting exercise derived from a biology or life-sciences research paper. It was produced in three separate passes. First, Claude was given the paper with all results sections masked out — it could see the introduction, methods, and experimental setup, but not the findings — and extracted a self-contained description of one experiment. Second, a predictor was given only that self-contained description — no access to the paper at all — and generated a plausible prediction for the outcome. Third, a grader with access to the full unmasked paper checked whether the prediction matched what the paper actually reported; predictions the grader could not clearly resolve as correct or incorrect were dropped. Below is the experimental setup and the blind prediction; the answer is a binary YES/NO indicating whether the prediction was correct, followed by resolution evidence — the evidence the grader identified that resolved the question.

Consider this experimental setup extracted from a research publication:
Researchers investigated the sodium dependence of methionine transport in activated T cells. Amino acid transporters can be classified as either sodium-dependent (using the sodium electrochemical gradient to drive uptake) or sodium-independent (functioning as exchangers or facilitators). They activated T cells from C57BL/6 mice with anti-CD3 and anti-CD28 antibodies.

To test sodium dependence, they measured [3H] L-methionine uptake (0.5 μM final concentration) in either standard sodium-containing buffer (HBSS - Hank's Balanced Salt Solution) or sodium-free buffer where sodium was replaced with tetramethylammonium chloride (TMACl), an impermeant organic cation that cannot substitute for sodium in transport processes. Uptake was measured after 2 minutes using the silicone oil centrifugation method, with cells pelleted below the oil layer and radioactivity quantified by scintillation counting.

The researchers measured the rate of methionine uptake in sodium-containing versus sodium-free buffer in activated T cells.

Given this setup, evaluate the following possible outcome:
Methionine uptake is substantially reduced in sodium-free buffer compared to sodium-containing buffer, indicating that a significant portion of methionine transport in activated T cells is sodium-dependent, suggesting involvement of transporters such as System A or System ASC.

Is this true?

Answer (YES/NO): NO